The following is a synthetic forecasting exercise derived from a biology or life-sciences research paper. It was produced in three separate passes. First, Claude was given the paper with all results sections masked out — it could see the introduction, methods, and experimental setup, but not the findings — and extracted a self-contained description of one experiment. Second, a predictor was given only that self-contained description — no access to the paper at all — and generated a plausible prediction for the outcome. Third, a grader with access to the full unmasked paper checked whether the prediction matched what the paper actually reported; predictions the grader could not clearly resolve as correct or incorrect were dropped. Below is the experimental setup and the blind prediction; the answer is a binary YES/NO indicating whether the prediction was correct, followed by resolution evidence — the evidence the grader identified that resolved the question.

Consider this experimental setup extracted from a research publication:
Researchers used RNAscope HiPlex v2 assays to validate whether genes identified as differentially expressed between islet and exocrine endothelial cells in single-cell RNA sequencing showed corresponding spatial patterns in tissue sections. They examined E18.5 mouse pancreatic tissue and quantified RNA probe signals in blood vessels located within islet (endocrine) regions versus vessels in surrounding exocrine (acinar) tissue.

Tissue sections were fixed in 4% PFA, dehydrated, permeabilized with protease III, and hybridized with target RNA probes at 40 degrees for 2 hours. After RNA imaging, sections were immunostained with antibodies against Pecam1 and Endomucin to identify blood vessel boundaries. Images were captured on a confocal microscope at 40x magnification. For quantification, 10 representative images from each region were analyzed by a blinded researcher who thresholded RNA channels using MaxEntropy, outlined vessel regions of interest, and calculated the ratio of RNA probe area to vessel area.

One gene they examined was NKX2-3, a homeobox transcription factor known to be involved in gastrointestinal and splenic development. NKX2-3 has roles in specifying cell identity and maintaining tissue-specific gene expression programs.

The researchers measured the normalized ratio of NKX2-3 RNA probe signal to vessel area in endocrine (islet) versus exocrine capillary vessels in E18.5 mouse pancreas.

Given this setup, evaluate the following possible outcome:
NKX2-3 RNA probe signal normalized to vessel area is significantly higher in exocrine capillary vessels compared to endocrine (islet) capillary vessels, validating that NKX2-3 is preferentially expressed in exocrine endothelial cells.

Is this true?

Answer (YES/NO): NO